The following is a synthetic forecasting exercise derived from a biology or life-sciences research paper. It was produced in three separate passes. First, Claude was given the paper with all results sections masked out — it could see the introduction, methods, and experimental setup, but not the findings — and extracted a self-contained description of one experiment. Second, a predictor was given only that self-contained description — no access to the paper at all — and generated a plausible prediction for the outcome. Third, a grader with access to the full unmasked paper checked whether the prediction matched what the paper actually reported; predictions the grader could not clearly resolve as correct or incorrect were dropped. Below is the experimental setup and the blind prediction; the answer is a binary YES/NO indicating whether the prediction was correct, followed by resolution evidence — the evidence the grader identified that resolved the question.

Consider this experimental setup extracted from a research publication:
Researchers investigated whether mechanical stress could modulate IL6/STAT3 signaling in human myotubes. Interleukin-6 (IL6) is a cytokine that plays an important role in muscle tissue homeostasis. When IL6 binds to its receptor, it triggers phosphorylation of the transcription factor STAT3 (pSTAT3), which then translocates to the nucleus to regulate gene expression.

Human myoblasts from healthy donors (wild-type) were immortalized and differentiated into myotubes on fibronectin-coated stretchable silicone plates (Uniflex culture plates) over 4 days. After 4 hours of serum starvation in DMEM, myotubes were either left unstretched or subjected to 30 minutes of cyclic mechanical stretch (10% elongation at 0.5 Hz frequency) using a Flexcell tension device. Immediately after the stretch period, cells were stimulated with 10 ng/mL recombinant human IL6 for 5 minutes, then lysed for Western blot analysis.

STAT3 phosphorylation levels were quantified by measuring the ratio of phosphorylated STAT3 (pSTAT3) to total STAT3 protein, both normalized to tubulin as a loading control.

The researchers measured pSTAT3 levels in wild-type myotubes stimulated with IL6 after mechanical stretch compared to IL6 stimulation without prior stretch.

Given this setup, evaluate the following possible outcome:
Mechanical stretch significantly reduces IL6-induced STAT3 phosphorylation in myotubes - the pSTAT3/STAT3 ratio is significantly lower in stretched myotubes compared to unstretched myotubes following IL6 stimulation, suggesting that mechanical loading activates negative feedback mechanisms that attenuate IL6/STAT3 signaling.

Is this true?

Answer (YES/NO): YES